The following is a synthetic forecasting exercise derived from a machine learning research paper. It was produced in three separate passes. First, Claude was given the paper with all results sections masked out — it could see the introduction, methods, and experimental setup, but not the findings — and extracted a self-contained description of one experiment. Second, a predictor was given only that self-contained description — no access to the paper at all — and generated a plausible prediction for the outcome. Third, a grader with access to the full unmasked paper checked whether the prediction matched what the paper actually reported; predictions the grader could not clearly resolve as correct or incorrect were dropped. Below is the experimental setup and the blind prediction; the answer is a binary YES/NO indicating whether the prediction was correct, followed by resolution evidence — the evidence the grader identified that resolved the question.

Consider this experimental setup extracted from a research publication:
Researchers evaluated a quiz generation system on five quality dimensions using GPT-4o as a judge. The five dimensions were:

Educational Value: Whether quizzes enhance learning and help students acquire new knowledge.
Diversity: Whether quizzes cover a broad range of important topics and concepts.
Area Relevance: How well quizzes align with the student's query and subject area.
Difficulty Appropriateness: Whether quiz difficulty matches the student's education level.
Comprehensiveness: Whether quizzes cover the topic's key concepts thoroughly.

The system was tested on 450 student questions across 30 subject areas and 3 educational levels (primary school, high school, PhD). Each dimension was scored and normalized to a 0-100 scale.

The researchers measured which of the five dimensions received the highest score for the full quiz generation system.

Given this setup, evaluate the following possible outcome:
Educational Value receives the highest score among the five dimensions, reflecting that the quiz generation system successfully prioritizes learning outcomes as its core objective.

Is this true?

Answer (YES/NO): NO